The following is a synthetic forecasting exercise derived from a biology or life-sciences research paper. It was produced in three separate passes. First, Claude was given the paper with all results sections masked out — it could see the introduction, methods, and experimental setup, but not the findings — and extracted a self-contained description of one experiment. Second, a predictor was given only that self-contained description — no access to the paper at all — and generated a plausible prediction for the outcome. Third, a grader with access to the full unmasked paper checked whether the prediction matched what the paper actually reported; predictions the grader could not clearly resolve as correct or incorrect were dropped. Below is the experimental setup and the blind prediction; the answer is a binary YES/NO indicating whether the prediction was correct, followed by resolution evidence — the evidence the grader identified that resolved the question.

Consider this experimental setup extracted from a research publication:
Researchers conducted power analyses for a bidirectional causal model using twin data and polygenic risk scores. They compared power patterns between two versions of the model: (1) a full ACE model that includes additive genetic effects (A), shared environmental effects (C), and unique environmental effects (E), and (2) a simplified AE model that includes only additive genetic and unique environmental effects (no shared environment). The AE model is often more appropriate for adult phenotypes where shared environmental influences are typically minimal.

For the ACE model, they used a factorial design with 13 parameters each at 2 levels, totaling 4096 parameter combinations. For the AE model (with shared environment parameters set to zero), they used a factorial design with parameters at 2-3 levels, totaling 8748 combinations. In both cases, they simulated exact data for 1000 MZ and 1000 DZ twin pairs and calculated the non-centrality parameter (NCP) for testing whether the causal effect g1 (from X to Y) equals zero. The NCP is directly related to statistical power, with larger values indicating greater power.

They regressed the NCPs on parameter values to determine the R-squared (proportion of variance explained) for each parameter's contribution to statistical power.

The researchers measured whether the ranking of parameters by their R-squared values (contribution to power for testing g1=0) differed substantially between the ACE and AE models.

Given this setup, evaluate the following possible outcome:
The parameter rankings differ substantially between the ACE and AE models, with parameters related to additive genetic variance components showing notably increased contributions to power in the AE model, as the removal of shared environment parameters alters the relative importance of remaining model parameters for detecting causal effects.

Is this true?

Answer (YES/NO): NO